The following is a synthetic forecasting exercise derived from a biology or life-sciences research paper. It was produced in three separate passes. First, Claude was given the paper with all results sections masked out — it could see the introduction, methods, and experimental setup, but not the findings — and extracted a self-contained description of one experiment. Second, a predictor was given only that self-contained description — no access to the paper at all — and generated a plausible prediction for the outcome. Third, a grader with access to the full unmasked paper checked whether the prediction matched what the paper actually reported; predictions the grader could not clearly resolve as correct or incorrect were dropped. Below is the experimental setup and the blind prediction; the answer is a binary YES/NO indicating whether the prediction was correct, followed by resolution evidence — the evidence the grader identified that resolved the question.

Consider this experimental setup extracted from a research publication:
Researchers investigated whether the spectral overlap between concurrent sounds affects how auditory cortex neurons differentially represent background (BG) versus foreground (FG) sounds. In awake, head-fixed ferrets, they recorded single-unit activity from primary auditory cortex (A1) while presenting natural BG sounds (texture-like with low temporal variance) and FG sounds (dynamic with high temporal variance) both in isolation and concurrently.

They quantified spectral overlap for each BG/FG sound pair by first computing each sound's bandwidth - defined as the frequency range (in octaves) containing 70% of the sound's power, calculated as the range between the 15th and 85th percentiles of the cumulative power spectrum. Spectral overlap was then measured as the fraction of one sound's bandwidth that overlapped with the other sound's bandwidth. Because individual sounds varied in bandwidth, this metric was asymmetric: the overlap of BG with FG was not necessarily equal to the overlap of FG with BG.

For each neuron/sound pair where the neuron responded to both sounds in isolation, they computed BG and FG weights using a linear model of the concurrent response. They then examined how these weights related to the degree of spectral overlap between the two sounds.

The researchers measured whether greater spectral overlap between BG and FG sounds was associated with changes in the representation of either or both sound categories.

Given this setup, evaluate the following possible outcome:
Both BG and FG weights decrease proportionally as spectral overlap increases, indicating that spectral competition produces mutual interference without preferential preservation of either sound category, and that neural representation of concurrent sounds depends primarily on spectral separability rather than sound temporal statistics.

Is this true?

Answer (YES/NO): NO